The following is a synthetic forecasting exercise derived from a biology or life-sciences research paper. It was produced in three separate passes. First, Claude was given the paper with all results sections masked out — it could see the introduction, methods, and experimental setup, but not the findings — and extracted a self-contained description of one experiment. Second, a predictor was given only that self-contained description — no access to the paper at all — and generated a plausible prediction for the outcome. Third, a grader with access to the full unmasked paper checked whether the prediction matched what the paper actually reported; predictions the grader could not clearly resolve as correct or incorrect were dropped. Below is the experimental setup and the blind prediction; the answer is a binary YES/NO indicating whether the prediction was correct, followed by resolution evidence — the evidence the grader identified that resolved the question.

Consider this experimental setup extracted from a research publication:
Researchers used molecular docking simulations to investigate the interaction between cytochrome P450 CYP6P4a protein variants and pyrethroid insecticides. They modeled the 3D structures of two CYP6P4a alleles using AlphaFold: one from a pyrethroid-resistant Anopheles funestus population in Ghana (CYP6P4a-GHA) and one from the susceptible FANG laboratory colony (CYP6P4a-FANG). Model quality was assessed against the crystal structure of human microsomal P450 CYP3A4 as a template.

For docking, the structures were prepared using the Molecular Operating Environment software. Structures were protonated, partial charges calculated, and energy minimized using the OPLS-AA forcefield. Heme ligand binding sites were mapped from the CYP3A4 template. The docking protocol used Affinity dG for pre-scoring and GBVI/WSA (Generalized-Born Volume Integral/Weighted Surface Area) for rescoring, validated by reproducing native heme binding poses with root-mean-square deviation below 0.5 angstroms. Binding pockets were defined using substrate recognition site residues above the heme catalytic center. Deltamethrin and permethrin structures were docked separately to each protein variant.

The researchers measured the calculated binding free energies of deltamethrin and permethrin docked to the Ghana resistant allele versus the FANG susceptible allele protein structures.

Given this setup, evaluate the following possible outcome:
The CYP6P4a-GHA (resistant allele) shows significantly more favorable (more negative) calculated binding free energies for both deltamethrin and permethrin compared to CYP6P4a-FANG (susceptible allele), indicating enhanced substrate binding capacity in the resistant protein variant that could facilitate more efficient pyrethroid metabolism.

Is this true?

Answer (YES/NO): YES